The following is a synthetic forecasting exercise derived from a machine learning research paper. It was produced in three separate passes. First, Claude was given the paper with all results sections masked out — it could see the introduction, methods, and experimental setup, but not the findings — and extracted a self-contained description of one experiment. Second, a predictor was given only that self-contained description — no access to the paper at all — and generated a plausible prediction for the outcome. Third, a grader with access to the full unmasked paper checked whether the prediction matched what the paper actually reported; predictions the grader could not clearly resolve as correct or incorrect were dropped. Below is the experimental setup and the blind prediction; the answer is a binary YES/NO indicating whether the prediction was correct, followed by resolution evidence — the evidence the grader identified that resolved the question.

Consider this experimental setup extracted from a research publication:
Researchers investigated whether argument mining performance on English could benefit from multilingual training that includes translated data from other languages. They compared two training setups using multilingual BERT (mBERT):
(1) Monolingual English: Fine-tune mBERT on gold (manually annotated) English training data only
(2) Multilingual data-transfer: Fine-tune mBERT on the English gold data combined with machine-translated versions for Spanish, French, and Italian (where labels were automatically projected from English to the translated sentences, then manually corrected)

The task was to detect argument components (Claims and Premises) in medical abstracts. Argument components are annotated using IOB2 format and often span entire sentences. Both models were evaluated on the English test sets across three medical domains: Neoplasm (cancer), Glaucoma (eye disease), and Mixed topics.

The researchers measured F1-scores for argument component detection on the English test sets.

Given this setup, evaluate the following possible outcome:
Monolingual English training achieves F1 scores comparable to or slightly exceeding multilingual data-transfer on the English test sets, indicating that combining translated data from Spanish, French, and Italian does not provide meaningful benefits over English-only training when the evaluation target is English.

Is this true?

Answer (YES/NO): NO